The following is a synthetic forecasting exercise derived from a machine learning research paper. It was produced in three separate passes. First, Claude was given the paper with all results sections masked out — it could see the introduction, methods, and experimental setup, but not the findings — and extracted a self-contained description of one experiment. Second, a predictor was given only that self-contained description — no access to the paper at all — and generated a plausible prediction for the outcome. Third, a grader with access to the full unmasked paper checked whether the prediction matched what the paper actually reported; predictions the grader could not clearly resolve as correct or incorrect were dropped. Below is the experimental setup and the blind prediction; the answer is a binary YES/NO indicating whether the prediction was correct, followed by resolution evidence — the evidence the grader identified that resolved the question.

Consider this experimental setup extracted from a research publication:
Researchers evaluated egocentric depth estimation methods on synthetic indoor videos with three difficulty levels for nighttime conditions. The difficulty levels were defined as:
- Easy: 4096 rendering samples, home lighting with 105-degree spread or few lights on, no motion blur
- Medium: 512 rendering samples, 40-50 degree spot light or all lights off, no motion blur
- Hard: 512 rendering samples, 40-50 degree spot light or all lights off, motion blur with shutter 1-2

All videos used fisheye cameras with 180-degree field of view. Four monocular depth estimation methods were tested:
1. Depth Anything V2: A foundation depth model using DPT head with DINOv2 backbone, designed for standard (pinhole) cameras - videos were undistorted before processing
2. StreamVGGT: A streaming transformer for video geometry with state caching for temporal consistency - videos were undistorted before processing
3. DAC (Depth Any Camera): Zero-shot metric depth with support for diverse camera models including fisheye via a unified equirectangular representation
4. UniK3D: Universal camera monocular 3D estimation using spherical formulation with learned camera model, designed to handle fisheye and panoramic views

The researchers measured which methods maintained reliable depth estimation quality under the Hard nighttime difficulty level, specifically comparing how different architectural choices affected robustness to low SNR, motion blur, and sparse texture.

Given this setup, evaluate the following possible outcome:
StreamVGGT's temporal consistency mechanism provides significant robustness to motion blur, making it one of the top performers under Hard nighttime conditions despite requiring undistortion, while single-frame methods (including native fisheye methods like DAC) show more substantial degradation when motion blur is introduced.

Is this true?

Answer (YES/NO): NO